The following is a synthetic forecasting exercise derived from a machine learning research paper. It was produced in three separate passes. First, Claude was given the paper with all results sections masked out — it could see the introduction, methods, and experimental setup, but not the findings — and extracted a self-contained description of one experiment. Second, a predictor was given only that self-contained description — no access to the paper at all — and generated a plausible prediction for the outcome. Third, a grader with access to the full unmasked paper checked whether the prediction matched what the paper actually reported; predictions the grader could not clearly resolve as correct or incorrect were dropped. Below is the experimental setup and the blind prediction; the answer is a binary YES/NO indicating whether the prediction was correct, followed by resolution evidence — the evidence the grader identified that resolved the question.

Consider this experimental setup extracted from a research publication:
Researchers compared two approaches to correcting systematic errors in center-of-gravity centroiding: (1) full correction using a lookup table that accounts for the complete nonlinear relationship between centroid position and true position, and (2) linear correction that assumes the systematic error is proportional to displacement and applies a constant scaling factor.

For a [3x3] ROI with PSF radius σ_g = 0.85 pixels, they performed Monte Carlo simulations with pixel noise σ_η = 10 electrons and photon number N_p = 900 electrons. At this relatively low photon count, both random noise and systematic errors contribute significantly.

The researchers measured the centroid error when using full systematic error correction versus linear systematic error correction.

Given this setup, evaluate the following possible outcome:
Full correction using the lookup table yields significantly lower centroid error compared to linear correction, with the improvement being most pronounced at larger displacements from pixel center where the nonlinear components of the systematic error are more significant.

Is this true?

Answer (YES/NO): NO